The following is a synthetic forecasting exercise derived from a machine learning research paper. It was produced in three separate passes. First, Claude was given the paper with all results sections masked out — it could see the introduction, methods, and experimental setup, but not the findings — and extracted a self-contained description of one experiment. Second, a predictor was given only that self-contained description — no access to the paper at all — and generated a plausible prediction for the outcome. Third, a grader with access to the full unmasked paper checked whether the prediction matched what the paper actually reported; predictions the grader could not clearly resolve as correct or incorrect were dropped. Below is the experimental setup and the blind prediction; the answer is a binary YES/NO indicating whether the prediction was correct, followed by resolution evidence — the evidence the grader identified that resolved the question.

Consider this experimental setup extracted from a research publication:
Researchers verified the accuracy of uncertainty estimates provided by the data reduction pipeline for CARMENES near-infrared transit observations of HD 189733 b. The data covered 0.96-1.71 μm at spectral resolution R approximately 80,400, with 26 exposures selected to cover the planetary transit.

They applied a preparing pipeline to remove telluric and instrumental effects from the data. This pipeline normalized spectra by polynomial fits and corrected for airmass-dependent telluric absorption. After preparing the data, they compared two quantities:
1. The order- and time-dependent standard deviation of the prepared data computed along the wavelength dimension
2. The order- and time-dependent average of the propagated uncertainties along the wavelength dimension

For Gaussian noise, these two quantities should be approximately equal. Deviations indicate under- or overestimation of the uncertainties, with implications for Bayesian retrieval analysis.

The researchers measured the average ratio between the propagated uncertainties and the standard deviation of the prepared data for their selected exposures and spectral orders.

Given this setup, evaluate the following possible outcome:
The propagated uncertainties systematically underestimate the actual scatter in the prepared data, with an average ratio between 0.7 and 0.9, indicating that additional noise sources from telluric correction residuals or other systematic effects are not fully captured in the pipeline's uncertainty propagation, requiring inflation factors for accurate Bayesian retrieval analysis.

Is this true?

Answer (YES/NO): NO